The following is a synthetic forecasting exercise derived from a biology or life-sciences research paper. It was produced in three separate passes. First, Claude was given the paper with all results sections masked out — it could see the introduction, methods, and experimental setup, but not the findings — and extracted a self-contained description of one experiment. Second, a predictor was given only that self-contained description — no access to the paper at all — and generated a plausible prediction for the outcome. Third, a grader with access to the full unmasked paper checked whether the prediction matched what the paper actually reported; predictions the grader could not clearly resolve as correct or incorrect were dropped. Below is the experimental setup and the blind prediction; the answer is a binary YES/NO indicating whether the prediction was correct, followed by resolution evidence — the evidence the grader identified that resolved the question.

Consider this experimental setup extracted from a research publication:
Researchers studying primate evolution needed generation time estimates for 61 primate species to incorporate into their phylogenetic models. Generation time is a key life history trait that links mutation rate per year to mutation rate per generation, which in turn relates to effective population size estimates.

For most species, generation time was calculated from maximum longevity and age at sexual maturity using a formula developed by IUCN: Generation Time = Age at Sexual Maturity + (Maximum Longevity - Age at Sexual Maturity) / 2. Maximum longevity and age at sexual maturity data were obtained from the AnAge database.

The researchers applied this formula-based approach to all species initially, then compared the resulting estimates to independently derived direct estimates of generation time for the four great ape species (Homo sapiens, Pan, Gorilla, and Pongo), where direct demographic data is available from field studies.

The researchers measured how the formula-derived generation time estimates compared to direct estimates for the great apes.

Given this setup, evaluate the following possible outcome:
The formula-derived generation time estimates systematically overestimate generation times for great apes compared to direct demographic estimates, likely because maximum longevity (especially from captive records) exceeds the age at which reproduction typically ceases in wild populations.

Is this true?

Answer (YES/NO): YES